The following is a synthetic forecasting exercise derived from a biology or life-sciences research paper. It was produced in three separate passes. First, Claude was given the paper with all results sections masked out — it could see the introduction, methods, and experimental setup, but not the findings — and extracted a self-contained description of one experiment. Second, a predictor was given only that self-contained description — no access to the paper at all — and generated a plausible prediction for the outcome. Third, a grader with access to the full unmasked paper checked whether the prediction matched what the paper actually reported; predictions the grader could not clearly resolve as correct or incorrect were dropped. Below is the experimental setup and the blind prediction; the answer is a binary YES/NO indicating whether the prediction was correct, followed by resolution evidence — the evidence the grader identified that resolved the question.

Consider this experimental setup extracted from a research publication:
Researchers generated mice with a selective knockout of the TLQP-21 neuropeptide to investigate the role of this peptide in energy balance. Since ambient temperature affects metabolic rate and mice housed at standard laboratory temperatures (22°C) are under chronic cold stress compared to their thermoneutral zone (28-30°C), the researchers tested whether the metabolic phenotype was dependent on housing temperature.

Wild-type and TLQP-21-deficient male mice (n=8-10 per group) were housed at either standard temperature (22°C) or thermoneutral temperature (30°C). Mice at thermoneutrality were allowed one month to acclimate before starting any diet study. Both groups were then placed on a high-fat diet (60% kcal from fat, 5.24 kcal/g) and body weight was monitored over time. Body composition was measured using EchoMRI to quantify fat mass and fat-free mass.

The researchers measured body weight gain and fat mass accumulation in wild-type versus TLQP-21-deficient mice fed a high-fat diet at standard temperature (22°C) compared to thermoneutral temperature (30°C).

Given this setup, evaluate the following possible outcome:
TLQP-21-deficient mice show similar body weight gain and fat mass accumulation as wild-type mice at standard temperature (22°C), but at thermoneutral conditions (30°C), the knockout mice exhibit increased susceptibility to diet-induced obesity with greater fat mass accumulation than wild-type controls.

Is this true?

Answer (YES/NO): NO